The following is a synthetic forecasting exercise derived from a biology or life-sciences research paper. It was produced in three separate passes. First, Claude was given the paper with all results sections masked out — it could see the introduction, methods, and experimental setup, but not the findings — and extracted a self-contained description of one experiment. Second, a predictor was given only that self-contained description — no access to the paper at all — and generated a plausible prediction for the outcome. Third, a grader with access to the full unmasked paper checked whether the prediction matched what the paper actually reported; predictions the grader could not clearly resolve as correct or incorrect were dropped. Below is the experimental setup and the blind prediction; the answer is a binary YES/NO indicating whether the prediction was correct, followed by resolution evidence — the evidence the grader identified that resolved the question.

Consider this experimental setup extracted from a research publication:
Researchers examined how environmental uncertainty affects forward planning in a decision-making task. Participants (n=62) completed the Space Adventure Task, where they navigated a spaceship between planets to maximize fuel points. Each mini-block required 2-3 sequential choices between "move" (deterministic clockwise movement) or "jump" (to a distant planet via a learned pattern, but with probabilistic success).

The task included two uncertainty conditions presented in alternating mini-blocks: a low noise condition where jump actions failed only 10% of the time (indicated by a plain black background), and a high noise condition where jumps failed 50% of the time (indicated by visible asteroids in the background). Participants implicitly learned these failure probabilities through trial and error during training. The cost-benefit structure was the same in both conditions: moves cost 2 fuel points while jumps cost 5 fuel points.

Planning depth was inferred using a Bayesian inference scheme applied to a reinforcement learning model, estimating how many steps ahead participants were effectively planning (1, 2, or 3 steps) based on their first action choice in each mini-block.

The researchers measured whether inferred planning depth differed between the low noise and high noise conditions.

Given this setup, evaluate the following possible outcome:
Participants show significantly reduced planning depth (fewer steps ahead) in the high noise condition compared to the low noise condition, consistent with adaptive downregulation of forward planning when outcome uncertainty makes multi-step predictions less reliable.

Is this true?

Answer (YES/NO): NO